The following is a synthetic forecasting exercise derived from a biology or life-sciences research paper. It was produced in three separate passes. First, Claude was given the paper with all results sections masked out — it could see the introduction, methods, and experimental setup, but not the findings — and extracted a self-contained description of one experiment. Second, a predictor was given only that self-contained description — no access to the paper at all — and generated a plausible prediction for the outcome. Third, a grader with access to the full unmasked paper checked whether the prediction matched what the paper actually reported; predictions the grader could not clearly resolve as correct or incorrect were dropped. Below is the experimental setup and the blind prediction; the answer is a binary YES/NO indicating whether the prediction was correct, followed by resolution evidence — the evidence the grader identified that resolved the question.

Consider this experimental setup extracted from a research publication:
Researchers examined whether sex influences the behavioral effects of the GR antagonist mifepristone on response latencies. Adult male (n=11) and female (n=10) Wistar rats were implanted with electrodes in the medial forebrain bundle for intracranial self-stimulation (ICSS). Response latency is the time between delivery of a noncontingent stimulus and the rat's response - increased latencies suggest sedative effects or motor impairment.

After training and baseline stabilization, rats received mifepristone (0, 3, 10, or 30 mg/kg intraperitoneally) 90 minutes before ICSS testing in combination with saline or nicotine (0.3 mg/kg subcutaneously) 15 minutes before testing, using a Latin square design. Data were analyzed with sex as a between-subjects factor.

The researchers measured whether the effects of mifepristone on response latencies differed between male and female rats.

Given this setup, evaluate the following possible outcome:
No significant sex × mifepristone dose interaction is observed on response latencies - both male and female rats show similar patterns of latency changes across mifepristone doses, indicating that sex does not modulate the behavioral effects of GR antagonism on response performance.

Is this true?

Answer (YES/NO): YES